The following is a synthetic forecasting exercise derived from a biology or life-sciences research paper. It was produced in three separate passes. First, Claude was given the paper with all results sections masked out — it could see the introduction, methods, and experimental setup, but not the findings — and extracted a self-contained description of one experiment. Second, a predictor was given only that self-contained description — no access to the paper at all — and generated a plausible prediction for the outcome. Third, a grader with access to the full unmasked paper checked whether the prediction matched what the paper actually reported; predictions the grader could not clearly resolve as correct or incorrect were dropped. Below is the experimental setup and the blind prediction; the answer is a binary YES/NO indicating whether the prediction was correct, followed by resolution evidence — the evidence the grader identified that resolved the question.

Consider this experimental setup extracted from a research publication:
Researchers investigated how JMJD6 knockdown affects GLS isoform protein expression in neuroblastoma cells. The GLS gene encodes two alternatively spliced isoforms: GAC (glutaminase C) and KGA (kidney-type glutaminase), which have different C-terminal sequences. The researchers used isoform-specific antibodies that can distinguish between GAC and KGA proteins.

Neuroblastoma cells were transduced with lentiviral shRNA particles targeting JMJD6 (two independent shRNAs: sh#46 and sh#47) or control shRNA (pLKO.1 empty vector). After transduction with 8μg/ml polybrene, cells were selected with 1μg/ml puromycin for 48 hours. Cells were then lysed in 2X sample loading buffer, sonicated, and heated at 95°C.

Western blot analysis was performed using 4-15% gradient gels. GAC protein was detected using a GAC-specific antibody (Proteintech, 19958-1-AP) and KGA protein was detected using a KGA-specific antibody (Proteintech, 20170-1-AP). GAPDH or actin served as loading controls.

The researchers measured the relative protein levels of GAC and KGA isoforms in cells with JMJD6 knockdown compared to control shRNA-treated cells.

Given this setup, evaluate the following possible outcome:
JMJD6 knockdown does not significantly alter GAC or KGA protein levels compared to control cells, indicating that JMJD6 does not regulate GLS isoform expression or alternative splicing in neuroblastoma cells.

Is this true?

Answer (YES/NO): NO